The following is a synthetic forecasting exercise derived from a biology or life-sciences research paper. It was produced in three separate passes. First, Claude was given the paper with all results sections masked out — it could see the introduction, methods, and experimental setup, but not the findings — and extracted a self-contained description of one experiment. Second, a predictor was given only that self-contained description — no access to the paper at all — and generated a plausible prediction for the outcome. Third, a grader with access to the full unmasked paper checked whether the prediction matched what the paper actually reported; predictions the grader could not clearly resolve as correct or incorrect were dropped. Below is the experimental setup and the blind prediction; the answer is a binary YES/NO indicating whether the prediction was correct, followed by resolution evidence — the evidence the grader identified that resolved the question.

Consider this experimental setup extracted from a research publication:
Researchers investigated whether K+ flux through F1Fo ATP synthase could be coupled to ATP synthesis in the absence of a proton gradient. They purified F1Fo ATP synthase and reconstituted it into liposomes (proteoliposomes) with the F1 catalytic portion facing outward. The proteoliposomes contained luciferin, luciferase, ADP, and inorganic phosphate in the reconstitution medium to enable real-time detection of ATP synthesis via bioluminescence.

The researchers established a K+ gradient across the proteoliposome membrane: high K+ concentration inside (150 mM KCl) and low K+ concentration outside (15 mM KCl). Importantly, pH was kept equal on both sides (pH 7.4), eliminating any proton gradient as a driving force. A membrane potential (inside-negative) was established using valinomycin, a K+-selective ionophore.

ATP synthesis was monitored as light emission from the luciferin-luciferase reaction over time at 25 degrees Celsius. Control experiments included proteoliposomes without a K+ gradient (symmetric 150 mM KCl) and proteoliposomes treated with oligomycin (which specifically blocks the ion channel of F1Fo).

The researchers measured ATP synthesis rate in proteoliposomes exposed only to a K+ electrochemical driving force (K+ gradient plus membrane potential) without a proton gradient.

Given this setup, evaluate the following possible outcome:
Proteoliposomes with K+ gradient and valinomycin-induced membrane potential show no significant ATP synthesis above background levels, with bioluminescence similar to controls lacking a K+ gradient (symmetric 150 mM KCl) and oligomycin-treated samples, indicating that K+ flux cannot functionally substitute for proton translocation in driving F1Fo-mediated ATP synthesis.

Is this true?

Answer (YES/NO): NO